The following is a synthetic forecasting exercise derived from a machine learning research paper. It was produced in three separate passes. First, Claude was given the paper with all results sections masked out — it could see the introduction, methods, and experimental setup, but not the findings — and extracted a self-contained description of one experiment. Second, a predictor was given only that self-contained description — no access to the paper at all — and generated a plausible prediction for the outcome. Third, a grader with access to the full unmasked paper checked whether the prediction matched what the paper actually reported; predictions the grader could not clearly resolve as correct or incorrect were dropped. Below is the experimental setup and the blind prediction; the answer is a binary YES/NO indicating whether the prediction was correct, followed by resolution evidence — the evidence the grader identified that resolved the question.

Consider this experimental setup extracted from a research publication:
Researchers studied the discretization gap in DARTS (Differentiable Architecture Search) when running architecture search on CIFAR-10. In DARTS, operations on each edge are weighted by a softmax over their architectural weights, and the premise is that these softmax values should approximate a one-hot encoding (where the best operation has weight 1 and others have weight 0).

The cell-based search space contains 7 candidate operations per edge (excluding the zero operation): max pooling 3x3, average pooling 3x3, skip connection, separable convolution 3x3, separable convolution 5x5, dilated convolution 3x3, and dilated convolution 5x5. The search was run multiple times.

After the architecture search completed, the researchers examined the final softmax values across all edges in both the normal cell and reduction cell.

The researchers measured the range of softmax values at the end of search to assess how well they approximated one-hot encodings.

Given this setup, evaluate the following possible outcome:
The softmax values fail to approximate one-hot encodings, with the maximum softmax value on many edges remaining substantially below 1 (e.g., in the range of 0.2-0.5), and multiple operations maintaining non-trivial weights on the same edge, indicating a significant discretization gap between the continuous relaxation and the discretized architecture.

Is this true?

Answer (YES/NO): YES